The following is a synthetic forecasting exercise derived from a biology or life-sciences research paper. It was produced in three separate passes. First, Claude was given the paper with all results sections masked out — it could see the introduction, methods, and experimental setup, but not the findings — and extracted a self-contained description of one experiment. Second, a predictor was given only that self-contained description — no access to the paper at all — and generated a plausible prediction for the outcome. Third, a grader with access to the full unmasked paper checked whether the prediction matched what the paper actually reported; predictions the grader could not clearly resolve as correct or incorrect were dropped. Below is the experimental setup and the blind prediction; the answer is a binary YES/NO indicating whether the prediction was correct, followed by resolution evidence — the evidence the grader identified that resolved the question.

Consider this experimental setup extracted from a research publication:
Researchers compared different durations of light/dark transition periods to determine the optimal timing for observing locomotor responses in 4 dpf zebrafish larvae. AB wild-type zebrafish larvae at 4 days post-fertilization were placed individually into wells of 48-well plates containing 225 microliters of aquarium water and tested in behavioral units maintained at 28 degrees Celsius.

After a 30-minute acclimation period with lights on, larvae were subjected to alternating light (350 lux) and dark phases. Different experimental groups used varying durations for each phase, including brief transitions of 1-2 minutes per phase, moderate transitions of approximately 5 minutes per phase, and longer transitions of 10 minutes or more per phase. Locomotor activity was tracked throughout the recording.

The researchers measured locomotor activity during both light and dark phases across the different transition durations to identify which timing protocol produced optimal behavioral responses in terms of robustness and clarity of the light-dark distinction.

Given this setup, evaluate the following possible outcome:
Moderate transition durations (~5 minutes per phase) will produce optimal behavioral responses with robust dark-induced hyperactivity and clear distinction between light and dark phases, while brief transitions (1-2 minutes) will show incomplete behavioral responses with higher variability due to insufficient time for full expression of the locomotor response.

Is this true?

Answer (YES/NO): NO